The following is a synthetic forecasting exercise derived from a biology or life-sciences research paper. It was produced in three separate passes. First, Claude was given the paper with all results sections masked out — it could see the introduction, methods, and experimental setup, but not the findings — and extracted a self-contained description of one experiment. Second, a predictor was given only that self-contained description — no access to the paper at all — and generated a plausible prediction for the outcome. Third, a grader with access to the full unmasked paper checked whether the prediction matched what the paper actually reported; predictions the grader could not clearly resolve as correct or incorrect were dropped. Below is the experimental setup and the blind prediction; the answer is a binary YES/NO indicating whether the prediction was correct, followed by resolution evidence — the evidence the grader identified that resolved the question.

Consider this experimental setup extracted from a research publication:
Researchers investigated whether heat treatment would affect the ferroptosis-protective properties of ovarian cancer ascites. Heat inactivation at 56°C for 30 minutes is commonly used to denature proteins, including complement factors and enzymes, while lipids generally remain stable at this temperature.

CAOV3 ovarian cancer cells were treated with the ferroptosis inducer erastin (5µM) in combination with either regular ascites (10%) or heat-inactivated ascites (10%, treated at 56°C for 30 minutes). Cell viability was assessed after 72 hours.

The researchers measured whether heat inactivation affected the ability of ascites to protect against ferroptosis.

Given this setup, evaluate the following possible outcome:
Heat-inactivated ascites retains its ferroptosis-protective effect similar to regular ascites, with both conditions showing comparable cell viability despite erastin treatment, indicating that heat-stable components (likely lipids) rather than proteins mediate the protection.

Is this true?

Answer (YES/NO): YES